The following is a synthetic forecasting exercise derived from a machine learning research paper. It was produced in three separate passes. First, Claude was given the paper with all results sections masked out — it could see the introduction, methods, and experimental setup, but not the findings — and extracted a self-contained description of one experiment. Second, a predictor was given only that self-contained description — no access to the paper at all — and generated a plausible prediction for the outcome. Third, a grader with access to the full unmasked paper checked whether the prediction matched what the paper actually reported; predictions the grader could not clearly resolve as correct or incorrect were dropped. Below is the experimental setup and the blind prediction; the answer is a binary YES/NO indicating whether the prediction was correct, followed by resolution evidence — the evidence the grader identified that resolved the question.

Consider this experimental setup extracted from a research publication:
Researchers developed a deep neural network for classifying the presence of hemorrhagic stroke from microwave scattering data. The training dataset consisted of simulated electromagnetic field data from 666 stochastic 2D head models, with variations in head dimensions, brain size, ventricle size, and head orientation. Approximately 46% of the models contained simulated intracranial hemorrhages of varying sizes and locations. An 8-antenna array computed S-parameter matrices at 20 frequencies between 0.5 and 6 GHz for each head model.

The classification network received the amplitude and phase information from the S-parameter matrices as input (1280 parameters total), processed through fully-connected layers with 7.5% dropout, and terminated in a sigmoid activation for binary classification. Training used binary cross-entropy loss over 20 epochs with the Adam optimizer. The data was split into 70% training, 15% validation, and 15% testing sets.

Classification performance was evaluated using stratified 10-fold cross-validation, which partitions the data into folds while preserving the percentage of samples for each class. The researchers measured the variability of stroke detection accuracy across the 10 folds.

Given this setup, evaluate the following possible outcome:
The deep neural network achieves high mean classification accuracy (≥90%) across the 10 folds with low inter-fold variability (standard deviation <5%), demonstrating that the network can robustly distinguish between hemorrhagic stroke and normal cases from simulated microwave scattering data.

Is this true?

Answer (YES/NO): YES